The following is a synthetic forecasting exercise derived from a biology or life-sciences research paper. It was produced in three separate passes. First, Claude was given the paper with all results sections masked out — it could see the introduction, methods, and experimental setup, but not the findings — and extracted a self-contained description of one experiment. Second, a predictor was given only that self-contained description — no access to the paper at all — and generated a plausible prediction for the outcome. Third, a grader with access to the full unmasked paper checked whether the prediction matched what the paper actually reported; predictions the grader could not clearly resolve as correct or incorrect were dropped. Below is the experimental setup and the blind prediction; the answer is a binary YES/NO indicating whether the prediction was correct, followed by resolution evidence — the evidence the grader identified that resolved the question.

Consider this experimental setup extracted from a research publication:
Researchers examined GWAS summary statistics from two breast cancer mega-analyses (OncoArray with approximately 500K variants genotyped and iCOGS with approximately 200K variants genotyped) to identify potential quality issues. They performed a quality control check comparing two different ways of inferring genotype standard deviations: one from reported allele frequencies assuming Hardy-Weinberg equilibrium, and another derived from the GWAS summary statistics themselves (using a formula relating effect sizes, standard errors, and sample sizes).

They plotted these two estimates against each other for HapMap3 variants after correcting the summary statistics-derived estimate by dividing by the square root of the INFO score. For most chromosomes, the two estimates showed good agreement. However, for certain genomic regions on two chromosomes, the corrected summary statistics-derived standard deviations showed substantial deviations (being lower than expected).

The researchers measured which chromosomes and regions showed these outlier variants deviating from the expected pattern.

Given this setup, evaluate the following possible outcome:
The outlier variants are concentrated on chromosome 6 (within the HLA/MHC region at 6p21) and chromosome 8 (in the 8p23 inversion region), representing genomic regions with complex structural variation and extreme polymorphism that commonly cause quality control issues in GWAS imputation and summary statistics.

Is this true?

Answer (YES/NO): YES